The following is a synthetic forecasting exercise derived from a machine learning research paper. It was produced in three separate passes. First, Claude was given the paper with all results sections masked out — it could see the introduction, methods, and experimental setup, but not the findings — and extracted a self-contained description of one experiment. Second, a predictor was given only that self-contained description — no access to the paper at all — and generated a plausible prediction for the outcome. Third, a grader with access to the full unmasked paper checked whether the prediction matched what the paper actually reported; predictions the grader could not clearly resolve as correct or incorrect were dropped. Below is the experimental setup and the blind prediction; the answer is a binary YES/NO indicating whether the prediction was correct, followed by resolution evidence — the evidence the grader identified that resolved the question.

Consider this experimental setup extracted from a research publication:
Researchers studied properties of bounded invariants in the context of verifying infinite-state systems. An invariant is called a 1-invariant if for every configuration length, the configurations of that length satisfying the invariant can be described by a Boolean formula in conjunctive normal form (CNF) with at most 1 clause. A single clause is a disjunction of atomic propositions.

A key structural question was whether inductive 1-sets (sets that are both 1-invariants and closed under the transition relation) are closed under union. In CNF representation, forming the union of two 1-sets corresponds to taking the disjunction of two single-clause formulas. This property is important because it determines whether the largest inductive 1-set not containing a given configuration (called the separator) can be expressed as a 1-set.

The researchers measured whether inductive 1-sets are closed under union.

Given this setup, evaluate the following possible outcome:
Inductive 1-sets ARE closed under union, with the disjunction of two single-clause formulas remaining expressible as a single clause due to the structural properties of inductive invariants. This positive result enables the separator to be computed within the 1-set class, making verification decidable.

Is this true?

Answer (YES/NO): YES